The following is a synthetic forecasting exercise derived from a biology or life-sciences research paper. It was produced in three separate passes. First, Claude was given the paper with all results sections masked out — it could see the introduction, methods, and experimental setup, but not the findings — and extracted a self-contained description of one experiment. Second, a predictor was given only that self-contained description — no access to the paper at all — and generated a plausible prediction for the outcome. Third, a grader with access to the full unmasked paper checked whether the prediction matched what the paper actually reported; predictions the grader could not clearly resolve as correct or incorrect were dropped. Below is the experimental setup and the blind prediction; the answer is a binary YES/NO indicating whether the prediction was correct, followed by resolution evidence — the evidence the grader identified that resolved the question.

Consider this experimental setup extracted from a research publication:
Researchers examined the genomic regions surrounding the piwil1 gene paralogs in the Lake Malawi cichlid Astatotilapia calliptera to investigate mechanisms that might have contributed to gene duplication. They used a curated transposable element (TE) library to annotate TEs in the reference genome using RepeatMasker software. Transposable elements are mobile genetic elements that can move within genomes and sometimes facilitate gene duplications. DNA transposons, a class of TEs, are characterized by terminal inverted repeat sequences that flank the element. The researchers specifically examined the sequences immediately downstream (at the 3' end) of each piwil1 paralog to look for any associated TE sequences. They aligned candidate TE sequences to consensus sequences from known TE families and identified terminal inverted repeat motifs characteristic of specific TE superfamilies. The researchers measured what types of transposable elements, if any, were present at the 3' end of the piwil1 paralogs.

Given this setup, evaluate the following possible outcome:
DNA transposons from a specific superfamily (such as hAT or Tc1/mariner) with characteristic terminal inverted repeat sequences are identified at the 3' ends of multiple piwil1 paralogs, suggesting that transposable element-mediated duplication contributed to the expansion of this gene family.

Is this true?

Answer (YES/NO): YES